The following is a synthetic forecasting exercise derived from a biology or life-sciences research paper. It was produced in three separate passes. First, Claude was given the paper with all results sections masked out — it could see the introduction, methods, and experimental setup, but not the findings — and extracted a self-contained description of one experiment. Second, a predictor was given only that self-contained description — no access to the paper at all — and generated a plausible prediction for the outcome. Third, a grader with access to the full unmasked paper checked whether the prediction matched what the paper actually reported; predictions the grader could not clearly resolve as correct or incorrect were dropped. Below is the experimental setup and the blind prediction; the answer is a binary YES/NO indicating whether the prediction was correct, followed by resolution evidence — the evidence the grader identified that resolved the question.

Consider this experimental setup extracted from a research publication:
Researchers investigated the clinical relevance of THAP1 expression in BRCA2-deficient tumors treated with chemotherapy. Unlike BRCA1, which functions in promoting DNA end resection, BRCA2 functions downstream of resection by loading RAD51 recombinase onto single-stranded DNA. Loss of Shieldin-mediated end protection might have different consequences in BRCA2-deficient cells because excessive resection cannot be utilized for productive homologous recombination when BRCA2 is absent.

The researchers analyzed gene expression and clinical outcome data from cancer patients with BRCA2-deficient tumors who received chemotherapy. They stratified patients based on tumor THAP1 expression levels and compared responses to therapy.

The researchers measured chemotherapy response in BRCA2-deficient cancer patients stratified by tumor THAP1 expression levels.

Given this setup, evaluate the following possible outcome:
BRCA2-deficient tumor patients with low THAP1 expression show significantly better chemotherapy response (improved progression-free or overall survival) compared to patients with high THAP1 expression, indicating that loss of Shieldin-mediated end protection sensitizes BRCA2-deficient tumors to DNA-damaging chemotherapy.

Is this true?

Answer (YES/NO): YES